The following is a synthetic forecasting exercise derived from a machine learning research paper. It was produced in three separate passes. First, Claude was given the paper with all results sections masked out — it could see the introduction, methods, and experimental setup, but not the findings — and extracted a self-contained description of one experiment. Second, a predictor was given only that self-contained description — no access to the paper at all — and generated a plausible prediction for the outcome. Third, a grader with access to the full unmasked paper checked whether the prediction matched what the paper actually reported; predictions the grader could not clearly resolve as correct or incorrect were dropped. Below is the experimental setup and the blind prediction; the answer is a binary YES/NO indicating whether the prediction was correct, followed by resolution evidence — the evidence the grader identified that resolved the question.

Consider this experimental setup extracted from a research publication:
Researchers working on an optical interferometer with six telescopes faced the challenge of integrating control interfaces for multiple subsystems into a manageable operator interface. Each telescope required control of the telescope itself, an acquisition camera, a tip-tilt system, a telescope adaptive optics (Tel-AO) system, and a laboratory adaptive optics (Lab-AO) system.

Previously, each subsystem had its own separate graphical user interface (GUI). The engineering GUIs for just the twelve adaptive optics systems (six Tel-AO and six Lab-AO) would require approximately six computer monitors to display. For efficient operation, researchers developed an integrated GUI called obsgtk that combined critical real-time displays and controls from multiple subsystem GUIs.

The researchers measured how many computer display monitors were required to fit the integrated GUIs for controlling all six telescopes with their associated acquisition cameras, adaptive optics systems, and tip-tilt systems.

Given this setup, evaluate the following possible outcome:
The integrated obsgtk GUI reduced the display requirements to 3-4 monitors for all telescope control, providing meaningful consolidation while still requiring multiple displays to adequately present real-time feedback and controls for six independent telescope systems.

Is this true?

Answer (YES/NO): NO